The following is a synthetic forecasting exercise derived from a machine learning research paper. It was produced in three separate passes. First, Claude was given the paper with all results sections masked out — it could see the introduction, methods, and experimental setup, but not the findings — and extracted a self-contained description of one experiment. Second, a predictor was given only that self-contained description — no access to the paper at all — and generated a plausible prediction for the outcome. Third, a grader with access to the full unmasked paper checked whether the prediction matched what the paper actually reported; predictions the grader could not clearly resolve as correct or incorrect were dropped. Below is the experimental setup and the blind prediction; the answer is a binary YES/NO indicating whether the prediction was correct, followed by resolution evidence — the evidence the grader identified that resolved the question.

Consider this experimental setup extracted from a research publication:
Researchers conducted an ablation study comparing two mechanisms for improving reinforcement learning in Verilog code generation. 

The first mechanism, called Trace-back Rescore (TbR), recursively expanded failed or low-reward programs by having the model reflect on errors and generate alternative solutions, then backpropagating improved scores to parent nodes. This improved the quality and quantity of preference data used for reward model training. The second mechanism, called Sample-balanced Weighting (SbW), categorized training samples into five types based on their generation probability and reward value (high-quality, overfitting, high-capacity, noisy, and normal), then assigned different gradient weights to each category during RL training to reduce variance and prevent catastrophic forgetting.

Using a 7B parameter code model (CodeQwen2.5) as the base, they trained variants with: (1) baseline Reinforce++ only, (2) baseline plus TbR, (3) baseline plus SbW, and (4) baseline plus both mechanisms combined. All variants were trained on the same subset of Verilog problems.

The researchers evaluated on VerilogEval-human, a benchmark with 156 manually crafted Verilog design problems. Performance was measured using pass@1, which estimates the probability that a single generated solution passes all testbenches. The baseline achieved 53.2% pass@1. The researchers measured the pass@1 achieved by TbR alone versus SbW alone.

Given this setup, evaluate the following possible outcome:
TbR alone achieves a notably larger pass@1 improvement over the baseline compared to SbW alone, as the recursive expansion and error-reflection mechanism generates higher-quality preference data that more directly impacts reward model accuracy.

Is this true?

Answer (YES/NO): NO